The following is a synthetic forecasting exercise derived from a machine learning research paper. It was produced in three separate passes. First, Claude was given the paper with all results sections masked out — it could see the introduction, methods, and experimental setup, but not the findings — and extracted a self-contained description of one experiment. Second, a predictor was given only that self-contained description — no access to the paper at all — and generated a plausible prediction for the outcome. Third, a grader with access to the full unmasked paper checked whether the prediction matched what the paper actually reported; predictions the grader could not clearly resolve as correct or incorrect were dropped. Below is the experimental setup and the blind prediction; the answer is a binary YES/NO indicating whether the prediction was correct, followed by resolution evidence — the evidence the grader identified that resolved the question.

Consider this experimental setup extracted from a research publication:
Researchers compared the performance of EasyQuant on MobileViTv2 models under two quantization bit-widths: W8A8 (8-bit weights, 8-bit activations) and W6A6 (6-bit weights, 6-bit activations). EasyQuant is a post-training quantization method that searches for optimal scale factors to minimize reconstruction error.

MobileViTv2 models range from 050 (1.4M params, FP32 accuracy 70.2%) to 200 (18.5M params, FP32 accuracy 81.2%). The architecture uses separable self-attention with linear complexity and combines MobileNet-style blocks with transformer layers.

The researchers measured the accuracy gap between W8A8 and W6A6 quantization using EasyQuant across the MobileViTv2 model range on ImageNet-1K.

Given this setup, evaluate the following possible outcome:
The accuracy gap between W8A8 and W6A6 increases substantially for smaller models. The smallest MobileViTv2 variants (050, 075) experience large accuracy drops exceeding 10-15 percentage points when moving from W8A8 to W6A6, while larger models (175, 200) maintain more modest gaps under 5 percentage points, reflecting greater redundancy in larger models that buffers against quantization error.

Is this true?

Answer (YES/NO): NO